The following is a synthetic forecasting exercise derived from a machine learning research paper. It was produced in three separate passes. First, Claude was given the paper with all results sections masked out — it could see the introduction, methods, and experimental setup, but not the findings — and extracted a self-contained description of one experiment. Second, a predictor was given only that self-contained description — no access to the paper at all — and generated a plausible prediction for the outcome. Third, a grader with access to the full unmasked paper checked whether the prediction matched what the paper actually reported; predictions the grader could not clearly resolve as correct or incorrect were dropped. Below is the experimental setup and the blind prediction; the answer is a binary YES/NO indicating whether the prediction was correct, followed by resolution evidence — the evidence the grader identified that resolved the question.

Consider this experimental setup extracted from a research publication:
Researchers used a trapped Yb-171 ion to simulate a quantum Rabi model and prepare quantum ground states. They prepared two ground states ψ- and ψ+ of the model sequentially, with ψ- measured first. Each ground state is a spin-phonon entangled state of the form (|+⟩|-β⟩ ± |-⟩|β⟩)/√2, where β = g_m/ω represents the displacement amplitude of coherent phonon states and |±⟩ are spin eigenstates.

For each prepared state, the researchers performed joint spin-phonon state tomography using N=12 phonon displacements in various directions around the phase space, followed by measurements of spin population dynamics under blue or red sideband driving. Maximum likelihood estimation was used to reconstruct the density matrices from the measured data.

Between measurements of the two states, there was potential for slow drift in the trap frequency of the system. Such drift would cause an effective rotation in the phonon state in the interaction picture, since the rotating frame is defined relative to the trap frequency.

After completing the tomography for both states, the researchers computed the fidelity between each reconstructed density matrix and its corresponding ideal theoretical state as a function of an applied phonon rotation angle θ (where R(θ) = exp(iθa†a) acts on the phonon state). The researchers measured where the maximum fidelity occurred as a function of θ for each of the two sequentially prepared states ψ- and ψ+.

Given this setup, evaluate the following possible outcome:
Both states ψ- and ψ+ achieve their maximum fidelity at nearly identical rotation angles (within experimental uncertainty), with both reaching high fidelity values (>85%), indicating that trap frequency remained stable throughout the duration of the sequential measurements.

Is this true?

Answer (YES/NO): NO